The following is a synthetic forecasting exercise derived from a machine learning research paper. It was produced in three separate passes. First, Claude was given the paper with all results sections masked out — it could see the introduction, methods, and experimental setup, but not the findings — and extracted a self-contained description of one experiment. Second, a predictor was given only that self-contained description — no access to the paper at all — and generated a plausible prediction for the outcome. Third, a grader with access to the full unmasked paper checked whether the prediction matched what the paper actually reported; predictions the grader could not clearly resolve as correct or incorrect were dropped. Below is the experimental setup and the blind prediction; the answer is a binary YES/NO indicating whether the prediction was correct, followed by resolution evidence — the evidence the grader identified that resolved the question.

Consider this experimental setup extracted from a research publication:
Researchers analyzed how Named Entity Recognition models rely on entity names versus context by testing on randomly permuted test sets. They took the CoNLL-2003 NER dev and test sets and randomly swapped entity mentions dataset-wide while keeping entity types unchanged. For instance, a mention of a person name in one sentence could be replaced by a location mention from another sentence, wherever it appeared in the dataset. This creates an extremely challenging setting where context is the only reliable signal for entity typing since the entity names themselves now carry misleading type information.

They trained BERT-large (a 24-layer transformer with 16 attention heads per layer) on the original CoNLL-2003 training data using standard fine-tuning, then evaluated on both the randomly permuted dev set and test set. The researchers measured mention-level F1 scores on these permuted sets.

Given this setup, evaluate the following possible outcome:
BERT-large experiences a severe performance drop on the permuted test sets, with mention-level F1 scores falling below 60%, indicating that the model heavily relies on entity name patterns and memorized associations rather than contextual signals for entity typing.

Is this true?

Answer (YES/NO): YES